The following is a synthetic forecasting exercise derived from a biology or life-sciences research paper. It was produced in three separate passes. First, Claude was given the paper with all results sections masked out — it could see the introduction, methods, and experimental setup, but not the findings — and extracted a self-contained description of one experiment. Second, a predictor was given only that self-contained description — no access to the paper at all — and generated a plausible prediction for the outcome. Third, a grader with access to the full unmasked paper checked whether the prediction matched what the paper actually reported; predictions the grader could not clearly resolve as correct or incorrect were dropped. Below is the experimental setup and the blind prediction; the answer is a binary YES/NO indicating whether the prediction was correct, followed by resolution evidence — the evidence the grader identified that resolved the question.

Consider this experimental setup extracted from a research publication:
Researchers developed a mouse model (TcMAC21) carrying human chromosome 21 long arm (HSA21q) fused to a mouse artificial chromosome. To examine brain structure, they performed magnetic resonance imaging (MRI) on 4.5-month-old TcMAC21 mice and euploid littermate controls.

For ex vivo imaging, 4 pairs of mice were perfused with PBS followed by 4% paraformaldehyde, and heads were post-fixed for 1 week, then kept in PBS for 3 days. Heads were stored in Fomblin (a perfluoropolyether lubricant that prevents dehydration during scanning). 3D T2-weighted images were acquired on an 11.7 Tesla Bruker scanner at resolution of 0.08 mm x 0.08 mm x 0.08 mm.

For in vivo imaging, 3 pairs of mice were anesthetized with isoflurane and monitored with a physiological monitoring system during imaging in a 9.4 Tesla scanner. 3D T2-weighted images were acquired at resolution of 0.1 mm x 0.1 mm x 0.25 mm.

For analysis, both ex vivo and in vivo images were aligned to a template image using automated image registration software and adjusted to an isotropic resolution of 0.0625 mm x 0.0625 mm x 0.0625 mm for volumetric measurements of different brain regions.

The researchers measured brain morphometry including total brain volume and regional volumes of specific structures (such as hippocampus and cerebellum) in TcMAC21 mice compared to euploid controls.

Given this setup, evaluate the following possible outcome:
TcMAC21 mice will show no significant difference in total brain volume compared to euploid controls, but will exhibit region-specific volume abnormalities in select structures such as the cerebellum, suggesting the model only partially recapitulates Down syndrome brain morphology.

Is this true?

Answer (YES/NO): NO